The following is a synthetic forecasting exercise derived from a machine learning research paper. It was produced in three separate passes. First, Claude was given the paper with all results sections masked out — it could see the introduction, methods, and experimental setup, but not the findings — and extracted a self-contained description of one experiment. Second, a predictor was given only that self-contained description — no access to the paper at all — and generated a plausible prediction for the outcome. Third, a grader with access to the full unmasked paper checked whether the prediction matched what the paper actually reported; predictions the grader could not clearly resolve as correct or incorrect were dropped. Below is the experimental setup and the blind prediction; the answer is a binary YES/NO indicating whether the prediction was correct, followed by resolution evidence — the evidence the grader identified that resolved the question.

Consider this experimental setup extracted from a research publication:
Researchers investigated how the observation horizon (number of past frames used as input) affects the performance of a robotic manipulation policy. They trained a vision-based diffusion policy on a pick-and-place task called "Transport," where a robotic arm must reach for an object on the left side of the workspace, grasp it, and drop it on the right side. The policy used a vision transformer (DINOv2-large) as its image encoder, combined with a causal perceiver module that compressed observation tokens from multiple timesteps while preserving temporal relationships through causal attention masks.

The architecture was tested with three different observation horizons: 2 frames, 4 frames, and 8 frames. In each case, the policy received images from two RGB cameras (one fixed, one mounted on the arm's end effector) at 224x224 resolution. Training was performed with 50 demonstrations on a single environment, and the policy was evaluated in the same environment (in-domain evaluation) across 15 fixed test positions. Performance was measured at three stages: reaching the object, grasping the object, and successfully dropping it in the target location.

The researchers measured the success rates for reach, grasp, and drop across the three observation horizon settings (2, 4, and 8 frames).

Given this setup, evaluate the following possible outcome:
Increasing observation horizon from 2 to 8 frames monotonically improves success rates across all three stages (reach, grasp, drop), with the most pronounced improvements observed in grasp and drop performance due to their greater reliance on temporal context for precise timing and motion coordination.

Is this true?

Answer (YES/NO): NO